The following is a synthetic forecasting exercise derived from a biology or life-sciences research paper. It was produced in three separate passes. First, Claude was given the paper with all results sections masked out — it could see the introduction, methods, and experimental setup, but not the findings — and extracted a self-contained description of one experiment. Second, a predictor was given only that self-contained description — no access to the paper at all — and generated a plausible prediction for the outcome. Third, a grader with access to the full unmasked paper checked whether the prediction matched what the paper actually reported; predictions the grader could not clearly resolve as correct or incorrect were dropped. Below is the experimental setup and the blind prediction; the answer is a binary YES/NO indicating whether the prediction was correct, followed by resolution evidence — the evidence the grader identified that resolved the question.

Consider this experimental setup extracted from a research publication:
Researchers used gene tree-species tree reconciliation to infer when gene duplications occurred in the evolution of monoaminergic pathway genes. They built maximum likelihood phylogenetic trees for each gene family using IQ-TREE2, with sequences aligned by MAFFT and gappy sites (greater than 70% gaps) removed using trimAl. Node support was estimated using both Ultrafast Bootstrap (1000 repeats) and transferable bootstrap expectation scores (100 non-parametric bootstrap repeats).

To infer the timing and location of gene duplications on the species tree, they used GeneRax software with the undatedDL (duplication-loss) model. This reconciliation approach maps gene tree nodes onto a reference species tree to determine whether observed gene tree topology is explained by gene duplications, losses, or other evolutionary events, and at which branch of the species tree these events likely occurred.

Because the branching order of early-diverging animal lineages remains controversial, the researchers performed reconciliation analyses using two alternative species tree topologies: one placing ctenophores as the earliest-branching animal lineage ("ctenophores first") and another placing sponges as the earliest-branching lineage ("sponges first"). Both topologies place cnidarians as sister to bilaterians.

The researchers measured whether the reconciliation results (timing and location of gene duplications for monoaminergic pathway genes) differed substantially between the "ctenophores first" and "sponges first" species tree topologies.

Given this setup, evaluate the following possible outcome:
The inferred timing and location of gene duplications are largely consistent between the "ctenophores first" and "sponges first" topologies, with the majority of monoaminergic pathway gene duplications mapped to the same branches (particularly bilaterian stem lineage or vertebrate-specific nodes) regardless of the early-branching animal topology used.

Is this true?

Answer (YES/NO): YES